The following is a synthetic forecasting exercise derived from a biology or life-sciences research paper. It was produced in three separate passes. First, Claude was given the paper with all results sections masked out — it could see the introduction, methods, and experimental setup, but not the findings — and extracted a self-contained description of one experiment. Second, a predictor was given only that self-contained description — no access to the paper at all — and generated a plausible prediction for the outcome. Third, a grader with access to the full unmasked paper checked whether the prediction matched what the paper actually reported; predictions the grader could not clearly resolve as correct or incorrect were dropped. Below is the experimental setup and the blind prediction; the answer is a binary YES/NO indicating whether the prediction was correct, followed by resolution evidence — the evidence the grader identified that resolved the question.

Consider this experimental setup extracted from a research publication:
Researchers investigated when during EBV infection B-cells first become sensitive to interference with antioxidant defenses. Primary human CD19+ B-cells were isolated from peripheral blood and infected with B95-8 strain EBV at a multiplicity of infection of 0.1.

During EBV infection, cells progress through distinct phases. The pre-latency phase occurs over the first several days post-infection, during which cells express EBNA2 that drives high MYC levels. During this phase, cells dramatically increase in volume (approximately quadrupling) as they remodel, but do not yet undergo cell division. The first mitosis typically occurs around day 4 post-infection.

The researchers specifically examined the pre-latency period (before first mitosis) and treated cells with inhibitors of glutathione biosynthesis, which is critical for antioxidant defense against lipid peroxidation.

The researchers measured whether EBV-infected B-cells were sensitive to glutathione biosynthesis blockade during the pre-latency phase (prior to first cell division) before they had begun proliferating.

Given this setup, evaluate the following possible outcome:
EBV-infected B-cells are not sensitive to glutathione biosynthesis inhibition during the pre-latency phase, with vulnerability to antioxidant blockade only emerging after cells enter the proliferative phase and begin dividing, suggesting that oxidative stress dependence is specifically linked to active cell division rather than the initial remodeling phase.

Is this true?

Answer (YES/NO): NO